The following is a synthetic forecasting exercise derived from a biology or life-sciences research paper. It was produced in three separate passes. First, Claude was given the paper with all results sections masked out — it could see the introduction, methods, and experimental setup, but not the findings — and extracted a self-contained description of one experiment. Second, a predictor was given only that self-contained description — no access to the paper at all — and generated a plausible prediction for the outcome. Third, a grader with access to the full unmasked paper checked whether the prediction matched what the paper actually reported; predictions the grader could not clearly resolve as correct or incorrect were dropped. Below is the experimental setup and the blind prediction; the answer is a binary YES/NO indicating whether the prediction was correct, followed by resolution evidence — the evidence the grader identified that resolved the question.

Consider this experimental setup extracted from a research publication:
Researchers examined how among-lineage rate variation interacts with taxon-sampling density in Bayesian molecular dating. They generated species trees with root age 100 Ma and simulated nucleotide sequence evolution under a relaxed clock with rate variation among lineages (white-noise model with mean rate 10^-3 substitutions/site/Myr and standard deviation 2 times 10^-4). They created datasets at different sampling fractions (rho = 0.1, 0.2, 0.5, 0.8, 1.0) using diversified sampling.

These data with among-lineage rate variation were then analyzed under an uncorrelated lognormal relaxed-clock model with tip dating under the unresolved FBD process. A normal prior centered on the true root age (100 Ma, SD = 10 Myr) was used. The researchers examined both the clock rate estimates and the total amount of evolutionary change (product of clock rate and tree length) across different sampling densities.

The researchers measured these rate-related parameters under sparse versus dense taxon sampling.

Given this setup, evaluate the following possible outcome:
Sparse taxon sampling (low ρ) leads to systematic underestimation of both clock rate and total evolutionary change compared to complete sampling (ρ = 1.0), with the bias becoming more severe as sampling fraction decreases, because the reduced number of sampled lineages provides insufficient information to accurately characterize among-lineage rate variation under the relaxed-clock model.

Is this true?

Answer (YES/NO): NO